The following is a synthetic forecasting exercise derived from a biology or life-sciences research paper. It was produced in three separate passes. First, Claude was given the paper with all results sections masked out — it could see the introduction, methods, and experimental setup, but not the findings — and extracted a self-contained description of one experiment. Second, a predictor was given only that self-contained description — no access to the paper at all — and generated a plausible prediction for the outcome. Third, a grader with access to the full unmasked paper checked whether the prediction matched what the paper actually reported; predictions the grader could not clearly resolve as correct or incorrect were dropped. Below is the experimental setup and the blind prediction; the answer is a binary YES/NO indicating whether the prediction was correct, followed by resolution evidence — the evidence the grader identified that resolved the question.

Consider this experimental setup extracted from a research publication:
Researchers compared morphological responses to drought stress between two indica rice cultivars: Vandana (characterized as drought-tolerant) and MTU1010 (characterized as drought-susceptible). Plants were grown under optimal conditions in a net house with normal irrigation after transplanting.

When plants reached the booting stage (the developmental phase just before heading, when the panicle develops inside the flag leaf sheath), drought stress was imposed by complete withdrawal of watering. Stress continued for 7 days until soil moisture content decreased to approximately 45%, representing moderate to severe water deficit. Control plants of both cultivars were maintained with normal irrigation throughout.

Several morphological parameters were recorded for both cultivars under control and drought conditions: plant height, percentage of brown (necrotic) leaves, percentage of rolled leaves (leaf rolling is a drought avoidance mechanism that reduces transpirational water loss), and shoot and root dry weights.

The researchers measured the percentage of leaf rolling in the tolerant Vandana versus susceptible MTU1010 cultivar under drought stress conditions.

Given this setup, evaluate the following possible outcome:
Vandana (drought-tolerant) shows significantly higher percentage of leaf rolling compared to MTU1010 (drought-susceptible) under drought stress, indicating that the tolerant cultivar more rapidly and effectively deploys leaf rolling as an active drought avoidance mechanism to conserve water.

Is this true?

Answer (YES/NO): NO